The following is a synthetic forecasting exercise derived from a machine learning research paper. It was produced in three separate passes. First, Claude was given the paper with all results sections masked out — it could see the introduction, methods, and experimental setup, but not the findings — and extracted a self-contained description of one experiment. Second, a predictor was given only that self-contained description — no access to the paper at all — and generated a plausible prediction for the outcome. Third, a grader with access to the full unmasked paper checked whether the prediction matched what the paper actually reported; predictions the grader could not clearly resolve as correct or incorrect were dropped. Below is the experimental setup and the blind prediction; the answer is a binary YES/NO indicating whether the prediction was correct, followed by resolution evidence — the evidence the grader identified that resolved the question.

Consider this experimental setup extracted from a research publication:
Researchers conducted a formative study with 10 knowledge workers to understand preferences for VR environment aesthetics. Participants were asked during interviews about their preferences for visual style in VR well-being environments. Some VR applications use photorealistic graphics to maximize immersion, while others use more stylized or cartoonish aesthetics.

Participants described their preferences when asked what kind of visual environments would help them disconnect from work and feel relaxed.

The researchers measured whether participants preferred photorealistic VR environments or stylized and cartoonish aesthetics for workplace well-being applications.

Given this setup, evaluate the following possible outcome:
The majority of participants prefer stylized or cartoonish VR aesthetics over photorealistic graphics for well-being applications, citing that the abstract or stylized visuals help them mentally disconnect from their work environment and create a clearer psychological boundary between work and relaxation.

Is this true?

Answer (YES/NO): YES